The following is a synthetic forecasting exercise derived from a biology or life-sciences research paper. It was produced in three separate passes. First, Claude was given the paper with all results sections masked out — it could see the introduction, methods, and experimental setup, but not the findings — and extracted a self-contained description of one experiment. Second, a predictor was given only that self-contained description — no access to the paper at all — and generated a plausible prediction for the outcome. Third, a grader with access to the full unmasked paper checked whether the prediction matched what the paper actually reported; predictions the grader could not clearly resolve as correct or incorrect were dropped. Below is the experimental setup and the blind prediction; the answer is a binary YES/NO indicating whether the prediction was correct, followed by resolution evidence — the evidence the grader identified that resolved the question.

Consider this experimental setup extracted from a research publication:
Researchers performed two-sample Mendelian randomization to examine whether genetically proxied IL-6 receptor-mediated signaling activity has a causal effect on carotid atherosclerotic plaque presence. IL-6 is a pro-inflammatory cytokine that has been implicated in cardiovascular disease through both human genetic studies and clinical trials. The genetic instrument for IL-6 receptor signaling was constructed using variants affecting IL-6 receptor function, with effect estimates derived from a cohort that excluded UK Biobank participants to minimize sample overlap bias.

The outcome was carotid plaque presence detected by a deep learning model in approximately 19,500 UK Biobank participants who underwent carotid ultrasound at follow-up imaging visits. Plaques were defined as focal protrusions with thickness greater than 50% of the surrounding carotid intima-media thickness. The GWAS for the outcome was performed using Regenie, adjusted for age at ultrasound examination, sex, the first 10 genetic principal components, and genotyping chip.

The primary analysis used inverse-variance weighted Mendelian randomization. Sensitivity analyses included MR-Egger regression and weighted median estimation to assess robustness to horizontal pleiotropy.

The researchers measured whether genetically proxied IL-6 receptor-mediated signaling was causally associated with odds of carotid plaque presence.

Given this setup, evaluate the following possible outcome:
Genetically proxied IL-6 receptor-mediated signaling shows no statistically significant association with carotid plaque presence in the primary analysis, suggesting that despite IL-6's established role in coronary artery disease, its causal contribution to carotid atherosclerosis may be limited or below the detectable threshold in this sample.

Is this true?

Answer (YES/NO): NO